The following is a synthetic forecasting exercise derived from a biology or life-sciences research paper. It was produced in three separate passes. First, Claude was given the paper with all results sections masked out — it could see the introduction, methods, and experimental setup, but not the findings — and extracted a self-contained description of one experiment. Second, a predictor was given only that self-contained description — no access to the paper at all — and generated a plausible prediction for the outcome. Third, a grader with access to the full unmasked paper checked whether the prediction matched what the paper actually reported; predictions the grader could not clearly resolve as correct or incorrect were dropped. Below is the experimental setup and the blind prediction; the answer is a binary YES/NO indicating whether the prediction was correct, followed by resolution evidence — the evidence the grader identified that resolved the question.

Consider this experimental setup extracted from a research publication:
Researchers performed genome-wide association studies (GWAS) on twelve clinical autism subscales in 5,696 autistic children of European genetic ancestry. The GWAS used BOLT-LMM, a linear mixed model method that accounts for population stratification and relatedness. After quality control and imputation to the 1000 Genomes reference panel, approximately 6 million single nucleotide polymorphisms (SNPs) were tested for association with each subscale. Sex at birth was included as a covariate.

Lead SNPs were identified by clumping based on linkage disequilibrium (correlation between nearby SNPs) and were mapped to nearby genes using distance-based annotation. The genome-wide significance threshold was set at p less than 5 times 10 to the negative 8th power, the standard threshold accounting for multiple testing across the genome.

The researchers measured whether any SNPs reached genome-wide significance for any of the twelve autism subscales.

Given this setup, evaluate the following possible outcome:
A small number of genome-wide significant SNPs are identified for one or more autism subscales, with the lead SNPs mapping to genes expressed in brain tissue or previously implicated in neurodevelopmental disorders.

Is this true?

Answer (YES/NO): NO